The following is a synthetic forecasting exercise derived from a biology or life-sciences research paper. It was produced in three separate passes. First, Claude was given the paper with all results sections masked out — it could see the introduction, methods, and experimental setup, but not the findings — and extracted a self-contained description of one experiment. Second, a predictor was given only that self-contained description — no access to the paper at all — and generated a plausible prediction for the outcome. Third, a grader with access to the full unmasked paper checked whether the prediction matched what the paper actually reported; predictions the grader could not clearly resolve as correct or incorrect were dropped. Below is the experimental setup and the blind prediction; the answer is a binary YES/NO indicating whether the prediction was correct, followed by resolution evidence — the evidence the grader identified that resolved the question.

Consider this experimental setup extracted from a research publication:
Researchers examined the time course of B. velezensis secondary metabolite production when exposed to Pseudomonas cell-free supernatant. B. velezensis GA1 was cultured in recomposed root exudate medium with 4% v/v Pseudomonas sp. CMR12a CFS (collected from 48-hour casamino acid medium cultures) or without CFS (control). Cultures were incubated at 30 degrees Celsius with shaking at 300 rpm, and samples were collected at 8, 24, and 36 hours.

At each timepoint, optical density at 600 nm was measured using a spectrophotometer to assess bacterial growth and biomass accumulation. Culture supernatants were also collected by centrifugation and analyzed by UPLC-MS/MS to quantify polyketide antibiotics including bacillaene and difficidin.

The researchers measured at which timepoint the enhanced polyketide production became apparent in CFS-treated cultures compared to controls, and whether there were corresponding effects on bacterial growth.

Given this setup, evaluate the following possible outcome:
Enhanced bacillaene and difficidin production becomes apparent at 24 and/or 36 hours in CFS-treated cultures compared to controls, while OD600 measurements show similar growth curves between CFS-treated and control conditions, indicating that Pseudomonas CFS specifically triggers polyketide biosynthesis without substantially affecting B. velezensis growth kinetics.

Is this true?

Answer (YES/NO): NO